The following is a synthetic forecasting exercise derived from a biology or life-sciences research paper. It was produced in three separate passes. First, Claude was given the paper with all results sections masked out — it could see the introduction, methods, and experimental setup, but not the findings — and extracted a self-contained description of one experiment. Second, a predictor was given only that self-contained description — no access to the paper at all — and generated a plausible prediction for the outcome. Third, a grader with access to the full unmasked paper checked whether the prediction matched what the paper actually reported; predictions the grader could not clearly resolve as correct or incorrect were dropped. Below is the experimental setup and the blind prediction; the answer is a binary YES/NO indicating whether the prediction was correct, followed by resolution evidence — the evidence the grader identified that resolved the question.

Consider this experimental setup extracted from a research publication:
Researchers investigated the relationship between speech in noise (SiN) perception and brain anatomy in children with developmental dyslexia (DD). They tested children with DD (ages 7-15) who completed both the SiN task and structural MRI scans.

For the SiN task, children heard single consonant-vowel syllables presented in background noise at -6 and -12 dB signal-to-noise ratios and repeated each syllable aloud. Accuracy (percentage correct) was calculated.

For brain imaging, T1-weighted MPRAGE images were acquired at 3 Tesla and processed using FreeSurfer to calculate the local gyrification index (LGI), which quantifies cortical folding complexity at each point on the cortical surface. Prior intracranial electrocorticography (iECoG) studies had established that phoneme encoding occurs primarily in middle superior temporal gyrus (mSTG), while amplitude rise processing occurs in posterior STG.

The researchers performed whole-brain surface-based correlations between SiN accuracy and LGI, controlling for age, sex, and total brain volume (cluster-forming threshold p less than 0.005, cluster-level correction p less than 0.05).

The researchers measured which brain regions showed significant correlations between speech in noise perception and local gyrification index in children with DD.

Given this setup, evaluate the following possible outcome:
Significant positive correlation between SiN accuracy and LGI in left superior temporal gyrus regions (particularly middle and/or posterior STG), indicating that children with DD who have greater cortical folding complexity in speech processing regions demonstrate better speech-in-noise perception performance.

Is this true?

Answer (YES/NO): YES